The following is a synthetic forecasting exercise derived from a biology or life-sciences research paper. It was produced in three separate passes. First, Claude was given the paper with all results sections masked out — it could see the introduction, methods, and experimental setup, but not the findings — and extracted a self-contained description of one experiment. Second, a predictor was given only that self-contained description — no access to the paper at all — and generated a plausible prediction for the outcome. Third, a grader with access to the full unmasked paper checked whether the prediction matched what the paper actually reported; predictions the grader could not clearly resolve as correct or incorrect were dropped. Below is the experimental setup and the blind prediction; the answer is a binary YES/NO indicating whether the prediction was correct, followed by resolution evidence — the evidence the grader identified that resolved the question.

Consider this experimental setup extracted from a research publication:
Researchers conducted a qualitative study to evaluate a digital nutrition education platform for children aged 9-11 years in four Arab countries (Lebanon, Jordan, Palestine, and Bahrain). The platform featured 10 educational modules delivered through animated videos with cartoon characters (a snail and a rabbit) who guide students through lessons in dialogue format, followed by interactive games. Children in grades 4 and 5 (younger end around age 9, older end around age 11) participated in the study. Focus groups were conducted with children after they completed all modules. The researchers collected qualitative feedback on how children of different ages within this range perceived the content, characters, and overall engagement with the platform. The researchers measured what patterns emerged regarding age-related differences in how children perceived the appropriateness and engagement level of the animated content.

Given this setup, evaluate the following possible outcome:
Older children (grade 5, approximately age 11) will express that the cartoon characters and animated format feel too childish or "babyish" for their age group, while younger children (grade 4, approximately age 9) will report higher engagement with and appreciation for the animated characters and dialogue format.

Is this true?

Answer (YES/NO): YES